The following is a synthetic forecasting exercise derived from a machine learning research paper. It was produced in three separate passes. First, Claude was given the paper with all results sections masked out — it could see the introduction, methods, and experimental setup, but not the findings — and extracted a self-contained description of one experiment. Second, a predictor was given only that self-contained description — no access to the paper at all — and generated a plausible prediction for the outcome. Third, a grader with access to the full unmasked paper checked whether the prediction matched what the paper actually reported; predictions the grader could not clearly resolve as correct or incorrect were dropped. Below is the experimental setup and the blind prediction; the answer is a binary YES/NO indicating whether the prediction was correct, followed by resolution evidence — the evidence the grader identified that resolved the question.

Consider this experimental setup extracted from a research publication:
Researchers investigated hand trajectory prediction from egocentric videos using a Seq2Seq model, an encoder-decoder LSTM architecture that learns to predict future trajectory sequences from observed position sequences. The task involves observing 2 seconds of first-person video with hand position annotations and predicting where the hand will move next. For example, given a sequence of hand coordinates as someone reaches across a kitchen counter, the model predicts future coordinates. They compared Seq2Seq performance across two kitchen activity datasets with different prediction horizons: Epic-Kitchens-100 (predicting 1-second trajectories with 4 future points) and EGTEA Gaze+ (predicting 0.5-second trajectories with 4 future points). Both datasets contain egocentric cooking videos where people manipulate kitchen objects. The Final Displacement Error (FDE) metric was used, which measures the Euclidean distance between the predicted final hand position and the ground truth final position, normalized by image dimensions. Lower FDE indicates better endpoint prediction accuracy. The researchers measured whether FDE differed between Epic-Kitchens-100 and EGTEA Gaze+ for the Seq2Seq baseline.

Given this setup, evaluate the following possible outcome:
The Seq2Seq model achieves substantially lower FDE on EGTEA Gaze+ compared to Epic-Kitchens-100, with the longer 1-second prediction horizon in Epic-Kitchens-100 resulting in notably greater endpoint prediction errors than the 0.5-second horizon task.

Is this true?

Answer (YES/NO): NO